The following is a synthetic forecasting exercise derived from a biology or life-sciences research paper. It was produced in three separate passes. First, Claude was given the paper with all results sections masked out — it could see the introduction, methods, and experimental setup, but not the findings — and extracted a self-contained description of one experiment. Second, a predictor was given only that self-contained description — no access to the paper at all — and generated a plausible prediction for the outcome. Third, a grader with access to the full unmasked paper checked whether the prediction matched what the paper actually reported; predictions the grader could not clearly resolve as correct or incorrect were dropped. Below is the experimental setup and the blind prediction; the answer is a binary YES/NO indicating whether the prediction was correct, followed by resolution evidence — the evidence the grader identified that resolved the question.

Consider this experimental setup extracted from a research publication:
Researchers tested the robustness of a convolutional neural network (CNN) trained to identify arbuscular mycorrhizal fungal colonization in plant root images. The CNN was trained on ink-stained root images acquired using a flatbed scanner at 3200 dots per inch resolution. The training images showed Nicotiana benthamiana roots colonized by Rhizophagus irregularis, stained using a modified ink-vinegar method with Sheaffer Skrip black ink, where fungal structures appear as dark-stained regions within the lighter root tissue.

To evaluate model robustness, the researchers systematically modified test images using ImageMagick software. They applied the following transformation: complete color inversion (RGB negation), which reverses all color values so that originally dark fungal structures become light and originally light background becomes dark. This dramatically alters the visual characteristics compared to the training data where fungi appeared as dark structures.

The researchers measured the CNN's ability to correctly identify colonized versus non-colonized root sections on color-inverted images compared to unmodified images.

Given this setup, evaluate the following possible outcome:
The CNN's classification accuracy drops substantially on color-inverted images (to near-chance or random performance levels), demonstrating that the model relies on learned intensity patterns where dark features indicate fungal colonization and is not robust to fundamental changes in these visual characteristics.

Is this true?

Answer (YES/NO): YES